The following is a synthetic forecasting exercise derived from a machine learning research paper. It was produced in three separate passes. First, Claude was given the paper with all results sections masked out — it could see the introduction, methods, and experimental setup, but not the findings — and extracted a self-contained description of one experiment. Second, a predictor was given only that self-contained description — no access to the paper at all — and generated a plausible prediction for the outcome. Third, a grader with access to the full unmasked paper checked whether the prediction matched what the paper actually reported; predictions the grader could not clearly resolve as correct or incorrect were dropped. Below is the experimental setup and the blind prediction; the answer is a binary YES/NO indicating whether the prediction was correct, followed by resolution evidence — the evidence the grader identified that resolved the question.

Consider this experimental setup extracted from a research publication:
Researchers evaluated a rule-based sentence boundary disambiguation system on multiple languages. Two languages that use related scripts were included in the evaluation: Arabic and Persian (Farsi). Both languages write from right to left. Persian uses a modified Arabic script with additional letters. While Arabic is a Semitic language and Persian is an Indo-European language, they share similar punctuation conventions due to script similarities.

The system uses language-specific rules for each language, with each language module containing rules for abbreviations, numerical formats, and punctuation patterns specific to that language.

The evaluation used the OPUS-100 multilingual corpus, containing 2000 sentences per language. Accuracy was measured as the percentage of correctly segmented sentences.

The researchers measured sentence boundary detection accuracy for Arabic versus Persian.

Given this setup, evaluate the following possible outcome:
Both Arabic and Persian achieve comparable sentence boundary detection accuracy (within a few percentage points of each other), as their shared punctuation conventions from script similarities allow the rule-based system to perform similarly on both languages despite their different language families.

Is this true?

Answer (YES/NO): NO